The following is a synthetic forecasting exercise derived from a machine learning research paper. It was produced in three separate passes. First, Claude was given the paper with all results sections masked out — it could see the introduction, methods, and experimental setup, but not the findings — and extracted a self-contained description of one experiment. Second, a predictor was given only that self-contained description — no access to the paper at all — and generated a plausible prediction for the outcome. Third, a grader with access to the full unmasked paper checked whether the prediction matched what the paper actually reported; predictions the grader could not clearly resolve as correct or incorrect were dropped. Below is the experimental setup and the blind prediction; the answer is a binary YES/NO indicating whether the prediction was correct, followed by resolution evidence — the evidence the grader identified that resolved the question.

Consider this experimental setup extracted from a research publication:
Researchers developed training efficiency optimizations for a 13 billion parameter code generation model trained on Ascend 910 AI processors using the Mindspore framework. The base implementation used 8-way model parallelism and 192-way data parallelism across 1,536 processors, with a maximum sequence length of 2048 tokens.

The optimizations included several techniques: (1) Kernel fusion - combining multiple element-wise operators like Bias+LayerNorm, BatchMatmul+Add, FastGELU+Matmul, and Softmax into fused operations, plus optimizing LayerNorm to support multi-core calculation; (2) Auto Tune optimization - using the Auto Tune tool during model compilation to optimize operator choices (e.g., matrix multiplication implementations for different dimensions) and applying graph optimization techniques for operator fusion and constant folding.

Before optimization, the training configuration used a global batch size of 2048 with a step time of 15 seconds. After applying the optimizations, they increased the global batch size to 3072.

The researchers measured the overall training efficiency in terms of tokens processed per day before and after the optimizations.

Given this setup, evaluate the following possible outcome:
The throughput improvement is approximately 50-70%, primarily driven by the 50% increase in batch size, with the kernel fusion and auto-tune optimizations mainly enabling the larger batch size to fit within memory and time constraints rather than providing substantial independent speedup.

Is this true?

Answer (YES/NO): NO